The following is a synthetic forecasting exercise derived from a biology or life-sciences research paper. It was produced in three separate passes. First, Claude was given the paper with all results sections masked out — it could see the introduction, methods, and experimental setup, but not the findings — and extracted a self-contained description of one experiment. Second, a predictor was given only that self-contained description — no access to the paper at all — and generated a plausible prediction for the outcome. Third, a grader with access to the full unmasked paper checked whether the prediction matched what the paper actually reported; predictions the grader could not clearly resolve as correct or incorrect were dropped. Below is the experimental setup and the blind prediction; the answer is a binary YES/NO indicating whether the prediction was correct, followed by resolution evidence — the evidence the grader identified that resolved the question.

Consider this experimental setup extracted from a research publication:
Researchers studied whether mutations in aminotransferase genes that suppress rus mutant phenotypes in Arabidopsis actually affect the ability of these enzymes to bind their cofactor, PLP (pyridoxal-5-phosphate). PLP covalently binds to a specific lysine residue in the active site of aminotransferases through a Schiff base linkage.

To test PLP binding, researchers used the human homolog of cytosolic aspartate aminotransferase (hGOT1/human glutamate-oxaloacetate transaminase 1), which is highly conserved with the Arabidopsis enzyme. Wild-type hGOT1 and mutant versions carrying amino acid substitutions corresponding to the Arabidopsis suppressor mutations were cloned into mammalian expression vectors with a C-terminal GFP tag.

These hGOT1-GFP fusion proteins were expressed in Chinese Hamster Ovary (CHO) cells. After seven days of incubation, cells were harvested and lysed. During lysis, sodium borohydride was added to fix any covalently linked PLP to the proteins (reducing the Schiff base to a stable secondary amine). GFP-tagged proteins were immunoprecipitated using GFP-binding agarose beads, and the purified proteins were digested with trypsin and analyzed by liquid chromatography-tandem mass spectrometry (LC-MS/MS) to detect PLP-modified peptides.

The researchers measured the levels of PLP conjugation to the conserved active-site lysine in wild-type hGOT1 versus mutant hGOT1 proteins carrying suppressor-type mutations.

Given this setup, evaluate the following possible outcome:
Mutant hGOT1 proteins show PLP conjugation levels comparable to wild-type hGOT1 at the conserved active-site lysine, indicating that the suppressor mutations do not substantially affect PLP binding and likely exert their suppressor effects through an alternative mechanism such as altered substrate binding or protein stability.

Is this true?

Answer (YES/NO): NO